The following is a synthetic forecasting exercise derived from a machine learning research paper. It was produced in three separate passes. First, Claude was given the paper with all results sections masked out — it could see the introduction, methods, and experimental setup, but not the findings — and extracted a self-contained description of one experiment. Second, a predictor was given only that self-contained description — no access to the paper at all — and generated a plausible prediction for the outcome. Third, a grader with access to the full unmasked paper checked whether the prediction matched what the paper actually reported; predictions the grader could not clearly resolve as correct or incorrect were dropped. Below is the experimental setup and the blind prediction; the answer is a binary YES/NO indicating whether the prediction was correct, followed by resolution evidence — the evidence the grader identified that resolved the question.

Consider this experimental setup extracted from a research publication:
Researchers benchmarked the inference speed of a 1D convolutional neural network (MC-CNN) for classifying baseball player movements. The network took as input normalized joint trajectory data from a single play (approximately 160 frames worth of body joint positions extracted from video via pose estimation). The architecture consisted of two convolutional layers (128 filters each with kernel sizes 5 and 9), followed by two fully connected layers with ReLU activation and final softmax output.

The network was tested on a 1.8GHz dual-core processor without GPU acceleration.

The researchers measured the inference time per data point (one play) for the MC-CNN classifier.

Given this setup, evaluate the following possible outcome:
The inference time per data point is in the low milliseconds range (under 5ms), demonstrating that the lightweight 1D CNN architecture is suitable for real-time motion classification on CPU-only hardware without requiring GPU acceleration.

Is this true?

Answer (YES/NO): NO